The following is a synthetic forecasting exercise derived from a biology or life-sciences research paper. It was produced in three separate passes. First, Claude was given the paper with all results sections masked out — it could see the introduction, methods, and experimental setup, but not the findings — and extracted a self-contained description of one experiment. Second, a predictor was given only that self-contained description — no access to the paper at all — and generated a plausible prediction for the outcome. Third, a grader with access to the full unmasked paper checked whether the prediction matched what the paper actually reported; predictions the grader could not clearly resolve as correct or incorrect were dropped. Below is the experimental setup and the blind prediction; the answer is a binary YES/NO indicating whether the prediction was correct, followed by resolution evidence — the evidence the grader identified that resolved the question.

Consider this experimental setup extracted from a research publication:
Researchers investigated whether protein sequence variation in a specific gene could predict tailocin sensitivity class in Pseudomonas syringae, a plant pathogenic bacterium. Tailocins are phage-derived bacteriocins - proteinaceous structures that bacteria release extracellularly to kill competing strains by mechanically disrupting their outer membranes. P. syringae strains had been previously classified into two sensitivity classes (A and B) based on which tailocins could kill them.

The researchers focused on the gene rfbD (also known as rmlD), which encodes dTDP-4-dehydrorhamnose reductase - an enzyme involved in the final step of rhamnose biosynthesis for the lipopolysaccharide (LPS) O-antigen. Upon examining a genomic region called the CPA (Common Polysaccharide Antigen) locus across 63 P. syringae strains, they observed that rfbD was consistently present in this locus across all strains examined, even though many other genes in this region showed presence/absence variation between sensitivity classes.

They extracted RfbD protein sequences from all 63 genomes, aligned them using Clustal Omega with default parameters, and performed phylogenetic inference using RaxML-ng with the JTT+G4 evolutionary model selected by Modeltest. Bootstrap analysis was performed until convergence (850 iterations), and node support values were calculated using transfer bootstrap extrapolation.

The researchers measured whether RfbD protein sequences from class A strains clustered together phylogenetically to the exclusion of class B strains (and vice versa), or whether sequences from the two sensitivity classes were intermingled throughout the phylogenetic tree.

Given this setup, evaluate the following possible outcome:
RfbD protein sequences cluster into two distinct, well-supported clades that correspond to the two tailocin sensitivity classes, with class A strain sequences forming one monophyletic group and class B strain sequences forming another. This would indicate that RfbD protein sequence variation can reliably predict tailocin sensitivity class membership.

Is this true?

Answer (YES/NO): YES